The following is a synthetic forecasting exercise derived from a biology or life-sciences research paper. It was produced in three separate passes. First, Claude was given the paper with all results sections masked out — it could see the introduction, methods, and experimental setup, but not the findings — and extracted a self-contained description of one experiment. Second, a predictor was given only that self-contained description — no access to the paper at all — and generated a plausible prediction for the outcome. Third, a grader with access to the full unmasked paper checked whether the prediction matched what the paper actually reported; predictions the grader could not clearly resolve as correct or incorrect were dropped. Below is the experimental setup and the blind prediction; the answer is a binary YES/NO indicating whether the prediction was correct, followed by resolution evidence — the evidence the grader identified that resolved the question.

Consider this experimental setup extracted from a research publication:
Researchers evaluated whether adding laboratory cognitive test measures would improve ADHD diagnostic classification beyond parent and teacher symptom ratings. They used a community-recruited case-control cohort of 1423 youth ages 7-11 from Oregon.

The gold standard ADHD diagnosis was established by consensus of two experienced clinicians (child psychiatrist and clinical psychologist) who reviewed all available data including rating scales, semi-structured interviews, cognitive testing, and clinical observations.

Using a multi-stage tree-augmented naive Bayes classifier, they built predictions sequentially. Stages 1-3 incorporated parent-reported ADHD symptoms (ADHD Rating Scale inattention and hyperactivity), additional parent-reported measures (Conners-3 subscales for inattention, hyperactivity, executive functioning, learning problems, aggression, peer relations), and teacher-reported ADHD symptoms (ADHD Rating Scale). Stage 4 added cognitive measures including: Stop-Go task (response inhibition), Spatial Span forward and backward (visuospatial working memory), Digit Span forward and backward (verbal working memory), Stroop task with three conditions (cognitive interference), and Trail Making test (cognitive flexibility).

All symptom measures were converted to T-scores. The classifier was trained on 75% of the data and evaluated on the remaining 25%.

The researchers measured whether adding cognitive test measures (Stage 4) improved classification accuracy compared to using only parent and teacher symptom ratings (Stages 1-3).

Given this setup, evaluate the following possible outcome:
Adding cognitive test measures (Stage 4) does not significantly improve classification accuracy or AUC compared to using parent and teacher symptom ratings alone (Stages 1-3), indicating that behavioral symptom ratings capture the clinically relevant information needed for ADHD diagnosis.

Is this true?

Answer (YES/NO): YES